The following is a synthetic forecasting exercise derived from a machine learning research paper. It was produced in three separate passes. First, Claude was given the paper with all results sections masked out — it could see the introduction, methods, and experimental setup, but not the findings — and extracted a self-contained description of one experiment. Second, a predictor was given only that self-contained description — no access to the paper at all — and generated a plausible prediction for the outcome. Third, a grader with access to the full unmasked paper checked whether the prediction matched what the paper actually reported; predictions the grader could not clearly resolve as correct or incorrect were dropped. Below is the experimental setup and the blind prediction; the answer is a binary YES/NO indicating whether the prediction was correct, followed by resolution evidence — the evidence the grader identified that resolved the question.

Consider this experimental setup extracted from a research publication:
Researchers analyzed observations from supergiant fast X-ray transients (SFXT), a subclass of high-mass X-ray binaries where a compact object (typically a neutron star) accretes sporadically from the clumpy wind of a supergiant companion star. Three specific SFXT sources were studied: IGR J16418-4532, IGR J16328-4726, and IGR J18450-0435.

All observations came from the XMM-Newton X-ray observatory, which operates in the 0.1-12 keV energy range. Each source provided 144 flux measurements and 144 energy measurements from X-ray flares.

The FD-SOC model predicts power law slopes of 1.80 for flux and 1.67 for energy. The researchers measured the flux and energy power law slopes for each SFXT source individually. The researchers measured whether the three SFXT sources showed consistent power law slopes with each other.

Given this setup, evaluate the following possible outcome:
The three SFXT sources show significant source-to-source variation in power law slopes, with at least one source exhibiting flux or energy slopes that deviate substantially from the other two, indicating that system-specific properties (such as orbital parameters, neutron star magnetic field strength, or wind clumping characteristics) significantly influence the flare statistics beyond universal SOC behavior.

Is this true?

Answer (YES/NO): YES